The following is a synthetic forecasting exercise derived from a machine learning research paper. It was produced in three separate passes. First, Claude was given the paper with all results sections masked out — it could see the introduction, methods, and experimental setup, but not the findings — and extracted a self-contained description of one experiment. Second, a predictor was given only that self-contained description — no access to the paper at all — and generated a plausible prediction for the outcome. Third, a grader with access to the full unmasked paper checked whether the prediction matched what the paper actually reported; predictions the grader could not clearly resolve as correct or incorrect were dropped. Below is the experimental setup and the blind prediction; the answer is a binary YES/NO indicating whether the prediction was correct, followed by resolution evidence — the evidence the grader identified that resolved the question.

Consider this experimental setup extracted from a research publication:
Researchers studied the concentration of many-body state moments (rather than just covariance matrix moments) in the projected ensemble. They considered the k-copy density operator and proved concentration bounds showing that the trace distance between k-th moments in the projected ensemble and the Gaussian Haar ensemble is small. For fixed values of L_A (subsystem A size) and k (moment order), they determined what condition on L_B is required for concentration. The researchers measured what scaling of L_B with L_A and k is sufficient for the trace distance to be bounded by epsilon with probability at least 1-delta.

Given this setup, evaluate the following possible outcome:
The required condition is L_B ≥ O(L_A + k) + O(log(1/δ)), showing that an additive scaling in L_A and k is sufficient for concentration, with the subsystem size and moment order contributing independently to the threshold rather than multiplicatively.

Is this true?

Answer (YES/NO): NO